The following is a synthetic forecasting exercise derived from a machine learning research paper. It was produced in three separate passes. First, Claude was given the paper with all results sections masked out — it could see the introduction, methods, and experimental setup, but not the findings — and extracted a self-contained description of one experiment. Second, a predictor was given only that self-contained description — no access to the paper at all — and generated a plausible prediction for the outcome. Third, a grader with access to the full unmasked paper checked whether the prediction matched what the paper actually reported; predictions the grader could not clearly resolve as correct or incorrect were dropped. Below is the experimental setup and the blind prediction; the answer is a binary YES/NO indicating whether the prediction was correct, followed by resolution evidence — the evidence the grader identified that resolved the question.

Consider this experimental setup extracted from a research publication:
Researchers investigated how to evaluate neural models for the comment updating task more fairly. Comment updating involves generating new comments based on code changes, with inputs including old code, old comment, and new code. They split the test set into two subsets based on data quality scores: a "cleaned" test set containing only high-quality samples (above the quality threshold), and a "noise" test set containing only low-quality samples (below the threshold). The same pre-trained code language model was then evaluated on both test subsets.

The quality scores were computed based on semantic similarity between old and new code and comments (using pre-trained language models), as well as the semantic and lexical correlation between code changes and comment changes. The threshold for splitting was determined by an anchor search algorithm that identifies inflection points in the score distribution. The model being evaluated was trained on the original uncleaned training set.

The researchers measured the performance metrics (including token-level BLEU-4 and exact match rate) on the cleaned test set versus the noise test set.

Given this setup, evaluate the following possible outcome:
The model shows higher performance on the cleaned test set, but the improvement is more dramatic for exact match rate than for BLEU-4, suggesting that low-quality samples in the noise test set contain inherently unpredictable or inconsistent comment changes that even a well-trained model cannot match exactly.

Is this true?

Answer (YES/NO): YES